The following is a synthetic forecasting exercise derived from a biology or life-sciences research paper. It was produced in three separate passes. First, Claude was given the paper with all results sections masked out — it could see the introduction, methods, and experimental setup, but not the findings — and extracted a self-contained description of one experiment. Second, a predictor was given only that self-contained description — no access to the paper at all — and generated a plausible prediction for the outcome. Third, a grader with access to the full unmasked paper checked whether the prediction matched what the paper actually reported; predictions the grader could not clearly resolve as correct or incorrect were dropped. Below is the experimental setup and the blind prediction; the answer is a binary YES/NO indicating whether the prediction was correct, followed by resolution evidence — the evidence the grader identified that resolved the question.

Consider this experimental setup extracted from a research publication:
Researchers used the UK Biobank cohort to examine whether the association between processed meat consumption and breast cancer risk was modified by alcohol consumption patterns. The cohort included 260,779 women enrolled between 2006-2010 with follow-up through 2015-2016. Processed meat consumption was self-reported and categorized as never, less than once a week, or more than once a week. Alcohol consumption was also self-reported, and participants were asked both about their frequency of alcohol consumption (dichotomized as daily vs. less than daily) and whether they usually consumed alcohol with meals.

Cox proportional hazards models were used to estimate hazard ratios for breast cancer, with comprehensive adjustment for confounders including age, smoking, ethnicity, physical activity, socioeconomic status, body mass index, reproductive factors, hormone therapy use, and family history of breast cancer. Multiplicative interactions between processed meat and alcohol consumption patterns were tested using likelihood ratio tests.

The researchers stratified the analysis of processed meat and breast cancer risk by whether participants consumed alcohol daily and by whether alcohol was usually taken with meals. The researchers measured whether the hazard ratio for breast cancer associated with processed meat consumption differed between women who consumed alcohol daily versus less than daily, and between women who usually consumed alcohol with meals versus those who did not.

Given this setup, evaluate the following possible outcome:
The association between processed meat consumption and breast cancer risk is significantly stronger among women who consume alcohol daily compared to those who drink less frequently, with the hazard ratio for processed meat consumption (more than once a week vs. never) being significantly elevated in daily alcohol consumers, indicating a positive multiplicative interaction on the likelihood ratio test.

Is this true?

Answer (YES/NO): NO